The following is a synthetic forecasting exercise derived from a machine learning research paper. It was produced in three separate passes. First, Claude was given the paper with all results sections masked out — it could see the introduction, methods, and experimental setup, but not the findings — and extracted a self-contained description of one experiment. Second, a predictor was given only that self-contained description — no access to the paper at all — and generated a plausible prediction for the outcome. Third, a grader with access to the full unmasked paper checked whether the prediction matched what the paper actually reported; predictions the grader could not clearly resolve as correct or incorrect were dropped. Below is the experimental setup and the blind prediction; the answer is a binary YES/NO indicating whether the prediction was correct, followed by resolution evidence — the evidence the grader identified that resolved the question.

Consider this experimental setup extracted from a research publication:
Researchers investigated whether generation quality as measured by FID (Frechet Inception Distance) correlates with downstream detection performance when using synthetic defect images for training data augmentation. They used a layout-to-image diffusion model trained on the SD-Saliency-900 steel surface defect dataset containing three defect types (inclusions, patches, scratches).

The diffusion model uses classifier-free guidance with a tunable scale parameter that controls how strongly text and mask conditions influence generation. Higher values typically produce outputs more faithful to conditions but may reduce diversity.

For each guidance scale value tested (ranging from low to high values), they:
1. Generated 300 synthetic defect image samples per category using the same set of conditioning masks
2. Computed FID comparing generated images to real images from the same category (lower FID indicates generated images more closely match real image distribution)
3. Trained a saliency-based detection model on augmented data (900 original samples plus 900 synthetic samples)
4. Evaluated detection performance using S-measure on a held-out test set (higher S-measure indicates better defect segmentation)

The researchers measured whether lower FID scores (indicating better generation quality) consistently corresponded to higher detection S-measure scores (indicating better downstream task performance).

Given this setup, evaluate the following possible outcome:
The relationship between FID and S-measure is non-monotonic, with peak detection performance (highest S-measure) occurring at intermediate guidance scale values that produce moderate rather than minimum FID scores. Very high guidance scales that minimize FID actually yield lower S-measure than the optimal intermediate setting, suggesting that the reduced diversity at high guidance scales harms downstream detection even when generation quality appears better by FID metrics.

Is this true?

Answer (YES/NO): NO